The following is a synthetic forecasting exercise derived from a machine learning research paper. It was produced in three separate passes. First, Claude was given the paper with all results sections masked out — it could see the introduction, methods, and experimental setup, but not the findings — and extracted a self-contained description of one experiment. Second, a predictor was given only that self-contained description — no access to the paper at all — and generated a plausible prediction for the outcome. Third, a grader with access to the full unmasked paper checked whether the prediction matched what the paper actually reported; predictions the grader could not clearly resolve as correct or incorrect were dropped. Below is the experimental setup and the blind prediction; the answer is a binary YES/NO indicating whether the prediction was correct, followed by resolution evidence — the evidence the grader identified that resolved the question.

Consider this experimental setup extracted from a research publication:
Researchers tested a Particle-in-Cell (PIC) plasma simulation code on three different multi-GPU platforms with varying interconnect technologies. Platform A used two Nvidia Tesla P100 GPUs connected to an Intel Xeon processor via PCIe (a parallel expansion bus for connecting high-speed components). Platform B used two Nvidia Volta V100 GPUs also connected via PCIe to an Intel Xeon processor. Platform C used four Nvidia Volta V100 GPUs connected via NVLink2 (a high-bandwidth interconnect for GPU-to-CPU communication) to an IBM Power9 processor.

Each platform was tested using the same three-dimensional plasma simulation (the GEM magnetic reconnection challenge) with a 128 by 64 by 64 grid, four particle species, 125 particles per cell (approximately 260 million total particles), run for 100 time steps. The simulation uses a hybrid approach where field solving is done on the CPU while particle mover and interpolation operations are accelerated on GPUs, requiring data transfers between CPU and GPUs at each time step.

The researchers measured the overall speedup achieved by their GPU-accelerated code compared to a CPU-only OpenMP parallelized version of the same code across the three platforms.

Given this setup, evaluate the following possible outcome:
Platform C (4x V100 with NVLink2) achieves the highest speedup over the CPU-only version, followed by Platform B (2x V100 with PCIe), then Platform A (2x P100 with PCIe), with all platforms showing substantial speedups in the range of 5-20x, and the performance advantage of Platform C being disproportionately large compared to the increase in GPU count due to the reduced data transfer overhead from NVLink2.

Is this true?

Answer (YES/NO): NO